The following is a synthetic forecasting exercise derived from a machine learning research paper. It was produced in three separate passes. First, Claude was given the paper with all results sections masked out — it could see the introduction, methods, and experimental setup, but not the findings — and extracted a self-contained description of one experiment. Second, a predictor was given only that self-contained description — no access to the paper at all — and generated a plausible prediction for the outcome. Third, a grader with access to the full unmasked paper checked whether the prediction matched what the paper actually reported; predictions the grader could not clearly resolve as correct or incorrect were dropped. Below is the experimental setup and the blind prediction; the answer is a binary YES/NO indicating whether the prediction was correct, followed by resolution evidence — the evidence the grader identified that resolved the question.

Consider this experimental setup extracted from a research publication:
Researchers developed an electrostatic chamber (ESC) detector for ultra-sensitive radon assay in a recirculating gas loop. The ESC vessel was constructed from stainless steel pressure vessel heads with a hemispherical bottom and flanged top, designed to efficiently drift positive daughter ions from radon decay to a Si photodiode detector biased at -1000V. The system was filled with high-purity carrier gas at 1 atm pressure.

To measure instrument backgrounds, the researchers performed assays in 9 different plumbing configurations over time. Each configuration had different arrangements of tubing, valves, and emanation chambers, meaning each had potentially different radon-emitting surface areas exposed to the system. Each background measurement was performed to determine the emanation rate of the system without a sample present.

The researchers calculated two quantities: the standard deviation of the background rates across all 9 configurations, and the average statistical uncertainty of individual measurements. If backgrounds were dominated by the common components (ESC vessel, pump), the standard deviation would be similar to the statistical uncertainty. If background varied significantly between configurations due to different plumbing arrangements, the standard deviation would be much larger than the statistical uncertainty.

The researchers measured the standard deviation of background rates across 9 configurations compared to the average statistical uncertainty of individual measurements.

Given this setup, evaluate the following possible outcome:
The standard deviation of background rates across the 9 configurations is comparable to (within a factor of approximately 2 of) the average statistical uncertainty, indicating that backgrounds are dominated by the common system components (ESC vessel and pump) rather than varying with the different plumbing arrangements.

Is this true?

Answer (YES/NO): YES